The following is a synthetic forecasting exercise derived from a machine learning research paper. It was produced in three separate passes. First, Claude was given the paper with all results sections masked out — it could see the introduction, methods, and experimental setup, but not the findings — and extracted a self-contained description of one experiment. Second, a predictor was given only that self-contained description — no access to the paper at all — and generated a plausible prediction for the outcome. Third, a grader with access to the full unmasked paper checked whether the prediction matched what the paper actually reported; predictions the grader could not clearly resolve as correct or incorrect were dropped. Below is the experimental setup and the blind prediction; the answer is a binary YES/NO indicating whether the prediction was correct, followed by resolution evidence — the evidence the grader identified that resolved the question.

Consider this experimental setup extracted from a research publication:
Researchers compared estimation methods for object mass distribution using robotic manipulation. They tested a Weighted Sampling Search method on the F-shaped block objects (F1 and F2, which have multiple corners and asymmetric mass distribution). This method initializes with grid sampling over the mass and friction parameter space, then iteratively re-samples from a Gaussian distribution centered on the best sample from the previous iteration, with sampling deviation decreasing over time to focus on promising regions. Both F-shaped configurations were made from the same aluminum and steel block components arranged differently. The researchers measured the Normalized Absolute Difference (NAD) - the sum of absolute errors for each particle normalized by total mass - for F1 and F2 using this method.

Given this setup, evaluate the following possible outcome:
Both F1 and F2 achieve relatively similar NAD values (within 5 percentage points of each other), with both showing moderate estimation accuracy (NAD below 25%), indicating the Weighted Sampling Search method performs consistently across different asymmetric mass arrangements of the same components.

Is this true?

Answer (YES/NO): NO